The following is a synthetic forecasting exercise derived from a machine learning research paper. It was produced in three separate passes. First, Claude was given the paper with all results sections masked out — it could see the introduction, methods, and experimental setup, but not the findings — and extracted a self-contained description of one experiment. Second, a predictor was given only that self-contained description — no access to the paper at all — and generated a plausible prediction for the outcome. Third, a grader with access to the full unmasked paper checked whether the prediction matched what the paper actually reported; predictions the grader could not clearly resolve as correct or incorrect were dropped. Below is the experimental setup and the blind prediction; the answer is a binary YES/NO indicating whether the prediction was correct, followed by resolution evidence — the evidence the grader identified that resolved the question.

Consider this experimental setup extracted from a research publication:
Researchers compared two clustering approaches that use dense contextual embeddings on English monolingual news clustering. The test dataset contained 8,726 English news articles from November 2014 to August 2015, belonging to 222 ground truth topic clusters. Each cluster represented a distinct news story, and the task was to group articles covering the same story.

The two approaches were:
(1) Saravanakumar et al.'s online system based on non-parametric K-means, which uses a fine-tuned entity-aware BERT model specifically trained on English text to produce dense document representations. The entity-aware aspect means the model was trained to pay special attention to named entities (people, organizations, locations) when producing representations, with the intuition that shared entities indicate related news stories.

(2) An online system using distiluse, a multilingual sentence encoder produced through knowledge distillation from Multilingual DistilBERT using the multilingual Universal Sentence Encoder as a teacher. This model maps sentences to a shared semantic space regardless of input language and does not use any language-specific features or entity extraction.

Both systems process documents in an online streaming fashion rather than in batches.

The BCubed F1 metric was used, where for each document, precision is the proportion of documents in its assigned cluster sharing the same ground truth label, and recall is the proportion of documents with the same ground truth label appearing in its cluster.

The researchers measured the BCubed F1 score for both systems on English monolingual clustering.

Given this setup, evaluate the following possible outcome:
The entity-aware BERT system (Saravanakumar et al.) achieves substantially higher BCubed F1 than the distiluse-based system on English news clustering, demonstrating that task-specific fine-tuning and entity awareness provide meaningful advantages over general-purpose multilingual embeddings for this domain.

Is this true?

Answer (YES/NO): NO